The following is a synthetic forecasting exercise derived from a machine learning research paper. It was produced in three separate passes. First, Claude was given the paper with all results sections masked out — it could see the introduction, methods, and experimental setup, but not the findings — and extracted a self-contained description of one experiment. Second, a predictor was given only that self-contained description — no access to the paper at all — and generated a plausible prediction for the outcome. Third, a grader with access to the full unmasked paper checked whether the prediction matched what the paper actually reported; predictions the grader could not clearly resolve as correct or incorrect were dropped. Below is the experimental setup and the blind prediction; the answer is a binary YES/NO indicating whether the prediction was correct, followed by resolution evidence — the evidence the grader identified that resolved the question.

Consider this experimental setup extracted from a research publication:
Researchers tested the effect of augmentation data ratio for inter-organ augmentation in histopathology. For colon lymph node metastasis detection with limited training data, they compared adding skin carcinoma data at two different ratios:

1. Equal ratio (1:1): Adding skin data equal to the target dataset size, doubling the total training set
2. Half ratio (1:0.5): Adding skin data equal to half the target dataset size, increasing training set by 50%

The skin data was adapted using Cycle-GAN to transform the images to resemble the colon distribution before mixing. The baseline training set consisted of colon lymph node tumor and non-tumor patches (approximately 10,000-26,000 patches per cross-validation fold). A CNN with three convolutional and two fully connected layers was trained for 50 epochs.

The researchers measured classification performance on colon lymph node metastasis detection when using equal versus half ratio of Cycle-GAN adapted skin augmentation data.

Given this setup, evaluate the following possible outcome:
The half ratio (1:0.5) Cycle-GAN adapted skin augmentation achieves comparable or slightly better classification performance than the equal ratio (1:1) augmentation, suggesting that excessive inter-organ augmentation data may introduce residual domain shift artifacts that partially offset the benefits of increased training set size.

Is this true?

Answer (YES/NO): YES